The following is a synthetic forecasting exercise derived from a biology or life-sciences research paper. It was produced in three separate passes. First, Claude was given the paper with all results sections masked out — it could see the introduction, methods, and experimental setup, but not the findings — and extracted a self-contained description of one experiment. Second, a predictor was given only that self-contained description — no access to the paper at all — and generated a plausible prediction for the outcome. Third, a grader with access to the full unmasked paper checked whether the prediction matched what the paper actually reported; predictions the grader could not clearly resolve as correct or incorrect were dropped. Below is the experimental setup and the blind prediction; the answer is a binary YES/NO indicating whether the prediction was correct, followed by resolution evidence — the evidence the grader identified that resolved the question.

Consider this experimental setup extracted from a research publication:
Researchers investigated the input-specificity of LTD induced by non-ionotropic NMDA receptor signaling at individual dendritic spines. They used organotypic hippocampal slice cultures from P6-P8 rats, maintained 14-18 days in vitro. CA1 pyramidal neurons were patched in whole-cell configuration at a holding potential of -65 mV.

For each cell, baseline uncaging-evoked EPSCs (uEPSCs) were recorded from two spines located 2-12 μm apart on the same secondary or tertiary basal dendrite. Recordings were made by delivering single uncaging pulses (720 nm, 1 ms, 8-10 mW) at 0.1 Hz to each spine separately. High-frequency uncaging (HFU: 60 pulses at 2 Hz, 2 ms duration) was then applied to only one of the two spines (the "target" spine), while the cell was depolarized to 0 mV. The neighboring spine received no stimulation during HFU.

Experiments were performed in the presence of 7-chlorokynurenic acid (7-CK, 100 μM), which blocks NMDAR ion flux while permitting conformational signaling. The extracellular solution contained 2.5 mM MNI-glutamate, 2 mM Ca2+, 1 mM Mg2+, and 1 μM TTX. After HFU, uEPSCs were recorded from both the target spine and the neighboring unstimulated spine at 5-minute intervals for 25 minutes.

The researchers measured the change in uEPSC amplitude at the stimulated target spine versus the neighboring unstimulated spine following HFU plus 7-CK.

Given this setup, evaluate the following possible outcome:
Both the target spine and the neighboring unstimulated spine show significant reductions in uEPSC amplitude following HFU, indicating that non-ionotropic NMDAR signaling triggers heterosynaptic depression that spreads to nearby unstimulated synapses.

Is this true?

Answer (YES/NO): NO